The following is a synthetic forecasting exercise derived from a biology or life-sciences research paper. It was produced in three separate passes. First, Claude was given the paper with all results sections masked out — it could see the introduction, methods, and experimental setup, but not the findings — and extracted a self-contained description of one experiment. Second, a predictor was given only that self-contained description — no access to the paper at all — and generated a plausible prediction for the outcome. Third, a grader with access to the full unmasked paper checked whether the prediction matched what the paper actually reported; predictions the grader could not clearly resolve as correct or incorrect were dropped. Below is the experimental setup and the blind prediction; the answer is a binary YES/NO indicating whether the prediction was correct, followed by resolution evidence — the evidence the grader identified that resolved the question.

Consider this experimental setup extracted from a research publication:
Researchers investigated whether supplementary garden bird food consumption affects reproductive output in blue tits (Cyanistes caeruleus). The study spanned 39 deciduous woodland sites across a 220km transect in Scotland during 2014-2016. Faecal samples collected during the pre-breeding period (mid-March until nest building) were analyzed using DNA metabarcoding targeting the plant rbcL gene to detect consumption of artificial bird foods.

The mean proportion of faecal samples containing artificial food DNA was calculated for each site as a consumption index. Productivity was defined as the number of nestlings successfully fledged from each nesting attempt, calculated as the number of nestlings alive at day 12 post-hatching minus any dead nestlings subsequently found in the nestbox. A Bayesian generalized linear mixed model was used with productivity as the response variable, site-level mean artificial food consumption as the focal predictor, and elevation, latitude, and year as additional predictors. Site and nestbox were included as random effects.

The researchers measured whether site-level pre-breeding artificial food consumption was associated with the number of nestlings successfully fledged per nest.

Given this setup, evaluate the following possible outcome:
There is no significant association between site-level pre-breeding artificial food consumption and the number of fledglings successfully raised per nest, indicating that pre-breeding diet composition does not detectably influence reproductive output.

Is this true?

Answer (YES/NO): YES